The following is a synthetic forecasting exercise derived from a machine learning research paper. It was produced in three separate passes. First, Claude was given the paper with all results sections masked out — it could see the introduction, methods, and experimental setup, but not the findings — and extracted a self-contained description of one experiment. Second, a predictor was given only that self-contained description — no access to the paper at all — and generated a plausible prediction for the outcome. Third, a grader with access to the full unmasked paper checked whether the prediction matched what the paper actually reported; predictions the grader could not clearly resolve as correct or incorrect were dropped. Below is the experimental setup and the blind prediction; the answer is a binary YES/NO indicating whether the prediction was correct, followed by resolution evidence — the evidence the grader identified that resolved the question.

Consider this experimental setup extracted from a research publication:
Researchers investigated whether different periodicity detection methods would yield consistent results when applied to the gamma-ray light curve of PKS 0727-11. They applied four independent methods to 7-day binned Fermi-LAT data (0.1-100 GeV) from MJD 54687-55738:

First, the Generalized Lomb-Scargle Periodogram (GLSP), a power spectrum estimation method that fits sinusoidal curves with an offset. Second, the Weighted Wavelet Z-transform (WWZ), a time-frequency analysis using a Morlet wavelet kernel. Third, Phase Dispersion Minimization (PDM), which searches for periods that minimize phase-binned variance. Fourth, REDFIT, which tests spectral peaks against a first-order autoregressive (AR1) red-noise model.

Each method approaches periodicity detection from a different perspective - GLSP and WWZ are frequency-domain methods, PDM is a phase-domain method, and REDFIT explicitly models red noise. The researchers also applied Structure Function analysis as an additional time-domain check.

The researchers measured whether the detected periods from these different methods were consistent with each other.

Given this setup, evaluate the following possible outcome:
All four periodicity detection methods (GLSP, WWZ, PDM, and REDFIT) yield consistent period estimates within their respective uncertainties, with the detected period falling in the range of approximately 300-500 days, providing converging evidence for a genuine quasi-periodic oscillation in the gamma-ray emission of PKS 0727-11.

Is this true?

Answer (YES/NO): NO